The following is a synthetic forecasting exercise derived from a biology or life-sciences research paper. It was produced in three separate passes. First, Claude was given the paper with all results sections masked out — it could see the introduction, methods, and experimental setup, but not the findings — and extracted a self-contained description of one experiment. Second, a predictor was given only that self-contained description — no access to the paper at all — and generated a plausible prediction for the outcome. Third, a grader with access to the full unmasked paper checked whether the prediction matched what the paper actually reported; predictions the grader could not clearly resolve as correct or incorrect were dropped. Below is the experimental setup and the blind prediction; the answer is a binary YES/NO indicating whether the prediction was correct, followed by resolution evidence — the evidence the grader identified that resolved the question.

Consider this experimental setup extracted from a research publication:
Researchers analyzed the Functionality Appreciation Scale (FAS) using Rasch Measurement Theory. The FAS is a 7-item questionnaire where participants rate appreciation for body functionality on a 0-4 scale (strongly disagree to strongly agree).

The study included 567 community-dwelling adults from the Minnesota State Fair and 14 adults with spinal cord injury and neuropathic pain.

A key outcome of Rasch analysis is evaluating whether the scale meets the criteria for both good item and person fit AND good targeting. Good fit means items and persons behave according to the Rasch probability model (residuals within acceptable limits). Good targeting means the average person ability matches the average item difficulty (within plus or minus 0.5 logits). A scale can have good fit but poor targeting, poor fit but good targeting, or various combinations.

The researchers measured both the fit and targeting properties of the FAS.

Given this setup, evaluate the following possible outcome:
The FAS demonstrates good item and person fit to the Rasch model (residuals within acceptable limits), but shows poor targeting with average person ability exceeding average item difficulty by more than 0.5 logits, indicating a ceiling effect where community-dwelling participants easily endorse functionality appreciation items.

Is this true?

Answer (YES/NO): YES